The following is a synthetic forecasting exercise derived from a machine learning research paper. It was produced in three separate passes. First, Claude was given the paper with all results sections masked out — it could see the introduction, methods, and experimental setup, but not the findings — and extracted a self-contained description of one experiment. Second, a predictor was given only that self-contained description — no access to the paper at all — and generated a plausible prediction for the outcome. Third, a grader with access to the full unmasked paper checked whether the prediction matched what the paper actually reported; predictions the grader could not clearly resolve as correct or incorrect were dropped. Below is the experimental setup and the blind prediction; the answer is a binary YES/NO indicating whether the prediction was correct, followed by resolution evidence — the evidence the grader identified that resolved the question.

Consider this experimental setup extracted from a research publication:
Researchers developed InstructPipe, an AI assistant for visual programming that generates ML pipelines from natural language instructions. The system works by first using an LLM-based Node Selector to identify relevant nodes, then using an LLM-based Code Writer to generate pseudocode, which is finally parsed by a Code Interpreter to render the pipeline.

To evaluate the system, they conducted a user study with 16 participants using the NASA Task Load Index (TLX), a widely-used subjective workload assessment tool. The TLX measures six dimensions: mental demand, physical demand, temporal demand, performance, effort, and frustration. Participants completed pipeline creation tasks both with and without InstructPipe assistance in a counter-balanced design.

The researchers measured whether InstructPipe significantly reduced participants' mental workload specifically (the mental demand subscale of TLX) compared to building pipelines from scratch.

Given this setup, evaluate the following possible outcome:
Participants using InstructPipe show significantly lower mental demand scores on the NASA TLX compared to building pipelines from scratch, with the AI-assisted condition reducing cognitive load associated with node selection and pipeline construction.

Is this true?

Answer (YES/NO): NO